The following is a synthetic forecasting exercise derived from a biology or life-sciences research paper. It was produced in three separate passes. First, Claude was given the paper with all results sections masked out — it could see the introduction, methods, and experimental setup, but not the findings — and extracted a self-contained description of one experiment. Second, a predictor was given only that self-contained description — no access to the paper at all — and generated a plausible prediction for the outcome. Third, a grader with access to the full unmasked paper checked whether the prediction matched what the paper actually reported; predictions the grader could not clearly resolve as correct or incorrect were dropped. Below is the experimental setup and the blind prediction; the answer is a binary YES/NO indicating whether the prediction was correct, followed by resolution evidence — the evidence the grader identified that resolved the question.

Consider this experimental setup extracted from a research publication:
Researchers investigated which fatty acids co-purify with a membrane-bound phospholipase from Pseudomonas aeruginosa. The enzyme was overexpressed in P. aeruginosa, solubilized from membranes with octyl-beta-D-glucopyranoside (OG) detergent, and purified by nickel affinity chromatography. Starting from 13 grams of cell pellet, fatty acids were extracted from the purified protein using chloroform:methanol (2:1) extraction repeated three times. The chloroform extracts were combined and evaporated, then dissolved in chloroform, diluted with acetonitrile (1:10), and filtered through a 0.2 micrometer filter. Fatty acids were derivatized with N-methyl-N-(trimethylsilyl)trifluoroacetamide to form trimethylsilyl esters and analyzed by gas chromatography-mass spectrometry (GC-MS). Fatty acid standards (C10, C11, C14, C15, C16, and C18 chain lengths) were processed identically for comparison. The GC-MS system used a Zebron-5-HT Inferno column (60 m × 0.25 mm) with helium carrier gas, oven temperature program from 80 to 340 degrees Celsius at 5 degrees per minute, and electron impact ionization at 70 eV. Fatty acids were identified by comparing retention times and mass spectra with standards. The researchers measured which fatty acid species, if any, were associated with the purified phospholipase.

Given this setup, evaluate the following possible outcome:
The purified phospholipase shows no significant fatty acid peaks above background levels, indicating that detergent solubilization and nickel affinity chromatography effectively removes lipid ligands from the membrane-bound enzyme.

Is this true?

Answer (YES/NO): NO